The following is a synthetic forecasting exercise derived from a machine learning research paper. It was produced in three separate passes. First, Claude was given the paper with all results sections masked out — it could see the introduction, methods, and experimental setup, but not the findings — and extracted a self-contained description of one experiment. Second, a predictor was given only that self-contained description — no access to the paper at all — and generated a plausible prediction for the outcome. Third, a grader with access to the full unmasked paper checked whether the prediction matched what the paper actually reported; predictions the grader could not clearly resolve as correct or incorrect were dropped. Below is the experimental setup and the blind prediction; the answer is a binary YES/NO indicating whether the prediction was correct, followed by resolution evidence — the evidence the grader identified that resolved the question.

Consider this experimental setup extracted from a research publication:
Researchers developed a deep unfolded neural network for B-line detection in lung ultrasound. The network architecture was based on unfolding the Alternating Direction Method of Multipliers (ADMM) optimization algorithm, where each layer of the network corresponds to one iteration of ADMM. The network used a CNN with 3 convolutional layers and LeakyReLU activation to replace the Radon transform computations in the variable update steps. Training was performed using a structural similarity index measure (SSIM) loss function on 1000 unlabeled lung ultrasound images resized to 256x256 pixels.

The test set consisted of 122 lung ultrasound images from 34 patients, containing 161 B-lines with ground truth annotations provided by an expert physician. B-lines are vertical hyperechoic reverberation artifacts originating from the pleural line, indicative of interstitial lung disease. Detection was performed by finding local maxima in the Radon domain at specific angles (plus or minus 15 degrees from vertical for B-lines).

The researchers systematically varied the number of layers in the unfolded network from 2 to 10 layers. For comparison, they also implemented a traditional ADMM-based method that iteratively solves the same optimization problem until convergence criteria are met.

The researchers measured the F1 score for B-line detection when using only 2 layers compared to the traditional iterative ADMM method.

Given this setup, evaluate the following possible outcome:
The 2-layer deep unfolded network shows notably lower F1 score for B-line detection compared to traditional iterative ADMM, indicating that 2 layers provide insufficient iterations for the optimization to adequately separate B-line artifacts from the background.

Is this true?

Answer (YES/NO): YES